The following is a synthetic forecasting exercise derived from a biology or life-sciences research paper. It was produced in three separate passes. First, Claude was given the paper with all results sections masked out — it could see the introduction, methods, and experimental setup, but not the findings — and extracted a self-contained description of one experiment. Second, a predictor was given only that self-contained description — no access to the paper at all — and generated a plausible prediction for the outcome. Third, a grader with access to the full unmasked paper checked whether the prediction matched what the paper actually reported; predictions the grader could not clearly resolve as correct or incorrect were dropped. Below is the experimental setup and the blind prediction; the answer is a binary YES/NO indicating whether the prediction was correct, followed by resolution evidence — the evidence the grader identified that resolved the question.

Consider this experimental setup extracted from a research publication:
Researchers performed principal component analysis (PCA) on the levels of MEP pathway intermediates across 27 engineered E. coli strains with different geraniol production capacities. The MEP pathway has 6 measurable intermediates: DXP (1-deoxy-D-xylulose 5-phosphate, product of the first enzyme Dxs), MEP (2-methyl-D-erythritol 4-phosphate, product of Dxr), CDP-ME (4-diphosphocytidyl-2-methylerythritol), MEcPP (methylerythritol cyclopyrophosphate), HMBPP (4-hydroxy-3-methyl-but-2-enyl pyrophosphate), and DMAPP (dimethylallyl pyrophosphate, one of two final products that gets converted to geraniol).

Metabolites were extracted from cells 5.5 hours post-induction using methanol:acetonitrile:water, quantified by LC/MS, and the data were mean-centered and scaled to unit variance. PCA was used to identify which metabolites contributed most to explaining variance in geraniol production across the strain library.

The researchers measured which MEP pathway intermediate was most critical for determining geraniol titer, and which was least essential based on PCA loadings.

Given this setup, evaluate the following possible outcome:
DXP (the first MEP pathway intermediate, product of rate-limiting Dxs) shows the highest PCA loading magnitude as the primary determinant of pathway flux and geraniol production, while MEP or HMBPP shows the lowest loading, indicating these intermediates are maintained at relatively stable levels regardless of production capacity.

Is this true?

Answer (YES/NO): YES